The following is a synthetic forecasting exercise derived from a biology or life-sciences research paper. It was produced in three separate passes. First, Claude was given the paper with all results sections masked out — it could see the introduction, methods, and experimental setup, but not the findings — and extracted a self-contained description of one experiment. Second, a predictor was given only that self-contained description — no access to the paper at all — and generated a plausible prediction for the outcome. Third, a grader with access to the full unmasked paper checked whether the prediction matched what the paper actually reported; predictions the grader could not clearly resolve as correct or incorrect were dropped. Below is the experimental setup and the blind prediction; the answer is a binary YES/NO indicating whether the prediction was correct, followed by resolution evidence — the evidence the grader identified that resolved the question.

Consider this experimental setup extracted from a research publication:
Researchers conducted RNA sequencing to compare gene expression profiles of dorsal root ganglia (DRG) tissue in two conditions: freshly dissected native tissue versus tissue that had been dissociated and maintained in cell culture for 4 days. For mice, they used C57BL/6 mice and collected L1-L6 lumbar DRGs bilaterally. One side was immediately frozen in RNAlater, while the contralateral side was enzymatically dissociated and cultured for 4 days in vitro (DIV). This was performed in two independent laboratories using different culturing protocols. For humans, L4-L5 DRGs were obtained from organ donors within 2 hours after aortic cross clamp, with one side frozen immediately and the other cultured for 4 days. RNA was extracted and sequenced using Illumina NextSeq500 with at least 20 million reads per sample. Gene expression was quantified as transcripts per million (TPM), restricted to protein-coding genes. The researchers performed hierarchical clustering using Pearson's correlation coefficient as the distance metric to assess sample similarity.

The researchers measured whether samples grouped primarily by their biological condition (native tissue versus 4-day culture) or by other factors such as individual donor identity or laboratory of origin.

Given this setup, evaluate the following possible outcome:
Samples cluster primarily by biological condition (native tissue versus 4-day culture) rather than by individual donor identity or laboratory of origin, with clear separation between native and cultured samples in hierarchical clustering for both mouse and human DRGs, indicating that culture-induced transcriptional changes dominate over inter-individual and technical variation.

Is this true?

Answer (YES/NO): YES